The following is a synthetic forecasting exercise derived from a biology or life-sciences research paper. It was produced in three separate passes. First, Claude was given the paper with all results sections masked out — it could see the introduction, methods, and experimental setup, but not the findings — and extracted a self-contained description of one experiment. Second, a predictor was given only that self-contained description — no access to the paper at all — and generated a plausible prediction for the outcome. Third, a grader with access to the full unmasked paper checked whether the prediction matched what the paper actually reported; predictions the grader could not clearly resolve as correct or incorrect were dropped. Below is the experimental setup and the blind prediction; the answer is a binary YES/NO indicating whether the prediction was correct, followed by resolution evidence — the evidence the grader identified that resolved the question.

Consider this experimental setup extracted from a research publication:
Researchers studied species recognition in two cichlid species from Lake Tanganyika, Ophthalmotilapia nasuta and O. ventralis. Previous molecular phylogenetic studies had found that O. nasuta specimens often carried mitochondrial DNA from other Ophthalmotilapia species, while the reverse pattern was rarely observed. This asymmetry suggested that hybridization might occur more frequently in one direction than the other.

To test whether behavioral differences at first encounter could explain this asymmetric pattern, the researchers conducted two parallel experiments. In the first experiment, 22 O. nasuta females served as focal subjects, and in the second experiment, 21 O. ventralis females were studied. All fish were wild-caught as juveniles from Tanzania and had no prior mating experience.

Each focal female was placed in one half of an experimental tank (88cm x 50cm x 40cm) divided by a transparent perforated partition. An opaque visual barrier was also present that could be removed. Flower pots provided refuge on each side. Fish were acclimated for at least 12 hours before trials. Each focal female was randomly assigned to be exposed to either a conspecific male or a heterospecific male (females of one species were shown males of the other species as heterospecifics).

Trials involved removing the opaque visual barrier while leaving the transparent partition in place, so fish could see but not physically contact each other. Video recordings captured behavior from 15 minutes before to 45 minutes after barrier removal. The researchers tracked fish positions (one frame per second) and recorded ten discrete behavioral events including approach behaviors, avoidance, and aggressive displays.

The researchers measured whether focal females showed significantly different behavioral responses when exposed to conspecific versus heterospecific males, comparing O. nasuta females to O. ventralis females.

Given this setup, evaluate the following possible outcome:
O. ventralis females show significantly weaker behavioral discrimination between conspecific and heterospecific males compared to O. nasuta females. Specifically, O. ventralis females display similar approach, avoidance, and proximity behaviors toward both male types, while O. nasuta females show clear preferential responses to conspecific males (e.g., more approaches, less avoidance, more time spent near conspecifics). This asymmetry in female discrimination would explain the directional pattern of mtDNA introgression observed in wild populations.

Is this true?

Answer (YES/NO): NO